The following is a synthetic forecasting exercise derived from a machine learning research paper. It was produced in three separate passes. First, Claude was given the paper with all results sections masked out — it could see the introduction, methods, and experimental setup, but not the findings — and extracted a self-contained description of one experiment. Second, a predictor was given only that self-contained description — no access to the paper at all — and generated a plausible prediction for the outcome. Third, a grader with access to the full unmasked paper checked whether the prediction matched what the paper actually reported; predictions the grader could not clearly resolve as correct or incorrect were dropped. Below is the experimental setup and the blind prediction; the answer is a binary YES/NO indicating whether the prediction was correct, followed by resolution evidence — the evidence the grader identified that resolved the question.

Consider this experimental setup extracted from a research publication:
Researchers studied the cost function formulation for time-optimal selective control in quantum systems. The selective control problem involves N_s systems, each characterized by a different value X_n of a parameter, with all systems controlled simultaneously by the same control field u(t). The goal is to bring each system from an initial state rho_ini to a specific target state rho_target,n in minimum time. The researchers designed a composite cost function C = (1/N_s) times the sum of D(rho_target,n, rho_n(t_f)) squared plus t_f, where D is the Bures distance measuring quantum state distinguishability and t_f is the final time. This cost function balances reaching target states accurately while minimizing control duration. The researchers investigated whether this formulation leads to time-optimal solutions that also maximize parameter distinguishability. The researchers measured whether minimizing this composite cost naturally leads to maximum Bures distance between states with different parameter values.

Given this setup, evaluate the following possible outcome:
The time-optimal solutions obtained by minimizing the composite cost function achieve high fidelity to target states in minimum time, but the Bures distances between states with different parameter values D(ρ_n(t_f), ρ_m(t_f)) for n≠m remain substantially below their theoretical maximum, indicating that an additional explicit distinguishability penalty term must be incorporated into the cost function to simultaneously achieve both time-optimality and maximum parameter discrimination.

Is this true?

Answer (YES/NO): NO